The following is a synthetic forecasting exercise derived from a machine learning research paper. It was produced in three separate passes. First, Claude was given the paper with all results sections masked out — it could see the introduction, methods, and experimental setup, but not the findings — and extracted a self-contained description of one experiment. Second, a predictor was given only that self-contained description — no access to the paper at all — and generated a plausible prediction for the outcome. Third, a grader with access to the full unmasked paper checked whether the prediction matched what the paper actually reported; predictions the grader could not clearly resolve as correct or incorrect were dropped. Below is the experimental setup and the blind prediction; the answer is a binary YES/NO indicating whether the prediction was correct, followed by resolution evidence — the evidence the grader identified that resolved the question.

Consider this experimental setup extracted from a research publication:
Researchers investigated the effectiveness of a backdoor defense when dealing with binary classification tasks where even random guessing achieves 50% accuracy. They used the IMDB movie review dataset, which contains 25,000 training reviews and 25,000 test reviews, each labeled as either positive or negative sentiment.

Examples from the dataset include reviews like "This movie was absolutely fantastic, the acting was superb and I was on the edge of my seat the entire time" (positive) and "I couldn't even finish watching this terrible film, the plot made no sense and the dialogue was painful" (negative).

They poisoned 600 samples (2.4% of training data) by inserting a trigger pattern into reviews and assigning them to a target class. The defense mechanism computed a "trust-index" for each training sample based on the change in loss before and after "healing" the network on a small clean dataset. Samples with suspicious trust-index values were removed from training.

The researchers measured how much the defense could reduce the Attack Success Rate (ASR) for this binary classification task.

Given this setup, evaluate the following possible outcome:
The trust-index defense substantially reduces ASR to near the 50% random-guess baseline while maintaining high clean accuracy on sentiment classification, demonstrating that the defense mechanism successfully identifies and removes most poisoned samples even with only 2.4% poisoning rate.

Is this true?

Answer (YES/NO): NO